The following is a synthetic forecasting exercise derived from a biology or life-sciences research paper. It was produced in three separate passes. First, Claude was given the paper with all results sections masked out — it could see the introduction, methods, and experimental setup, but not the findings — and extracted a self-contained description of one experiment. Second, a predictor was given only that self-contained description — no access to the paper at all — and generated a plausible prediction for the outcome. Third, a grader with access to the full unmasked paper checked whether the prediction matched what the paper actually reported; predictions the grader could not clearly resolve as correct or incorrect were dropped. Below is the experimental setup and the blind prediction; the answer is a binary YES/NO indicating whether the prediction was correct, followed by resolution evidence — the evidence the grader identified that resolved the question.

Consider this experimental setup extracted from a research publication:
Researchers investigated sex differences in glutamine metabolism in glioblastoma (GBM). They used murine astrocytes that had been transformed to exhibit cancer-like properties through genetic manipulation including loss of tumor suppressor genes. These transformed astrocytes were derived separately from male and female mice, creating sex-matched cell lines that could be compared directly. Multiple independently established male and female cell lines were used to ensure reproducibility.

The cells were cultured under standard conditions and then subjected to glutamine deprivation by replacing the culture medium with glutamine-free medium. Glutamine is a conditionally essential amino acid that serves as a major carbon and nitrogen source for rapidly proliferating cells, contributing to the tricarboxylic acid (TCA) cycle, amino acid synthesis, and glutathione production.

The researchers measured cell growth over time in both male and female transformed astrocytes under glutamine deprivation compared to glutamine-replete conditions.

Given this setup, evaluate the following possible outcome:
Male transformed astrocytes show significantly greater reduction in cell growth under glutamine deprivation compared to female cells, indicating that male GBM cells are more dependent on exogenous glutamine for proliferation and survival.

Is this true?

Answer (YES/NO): YES